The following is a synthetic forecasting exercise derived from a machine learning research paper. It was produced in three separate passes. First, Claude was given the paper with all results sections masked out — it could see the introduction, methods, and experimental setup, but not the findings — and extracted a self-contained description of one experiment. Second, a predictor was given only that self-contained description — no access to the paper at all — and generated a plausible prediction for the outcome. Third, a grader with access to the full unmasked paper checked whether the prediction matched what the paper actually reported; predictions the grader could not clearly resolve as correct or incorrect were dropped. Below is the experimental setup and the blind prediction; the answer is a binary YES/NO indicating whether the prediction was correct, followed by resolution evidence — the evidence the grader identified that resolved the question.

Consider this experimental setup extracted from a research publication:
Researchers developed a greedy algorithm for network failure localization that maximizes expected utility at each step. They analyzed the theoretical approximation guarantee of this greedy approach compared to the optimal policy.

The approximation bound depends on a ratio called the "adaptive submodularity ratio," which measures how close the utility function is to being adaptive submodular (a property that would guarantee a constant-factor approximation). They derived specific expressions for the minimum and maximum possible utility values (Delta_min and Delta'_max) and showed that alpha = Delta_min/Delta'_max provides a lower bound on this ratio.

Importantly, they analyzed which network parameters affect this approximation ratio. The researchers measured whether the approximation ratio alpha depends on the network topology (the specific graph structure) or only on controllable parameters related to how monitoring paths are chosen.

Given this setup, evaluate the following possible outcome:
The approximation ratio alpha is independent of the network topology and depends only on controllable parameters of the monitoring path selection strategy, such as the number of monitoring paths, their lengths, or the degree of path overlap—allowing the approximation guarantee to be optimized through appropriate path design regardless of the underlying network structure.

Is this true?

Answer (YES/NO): YES